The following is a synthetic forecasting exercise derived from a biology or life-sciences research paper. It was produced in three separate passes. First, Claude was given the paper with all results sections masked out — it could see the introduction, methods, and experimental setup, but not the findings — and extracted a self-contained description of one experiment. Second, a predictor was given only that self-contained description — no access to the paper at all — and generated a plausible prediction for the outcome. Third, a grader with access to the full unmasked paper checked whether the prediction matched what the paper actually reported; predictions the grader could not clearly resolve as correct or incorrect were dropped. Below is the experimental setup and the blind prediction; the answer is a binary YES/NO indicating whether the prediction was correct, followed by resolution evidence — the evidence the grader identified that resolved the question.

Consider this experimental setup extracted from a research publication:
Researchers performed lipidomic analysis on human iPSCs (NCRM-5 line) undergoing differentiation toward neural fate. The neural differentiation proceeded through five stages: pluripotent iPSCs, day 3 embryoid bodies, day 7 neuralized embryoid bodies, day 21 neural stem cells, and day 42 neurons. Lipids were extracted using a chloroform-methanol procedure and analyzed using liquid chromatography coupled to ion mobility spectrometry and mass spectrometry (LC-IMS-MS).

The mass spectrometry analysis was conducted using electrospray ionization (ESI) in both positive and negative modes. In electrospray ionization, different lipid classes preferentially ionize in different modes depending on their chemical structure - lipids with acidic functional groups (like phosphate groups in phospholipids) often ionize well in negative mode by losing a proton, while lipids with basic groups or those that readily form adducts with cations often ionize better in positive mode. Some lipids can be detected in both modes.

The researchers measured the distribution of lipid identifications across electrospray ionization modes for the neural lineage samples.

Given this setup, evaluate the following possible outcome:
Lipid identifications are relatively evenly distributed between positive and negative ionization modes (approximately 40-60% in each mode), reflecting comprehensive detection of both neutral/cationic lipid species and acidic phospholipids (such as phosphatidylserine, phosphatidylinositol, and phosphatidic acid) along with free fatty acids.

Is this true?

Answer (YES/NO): YES